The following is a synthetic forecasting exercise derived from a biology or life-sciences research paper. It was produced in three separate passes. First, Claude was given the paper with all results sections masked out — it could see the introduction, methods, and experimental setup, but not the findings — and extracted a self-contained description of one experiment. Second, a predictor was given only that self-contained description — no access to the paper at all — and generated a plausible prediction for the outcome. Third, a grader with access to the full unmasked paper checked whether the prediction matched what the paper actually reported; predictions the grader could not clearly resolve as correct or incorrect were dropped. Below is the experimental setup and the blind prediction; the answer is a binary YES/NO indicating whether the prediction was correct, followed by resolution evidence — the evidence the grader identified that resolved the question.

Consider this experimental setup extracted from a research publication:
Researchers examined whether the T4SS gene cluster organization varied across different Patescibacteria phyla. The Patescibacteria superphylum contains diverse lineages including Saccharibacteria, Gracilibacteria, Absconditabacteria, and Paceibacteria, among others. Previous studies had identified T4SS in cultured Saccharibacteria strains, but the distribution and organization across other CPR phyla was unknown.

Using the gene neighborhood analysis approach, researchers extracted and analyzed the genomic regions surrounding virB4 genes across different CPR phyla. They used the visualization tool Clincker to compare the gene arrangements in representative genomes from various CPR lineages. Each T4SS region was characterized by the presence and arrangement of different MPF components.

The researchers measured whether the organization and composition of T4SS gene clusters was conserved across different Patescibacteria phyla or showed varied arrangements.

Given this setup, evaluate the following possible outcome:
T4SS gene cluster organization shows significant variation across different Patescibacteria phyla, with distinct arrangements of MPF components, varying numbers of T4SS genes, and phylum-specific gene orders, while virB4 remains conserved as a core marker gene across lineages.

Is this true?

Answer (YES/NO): YES